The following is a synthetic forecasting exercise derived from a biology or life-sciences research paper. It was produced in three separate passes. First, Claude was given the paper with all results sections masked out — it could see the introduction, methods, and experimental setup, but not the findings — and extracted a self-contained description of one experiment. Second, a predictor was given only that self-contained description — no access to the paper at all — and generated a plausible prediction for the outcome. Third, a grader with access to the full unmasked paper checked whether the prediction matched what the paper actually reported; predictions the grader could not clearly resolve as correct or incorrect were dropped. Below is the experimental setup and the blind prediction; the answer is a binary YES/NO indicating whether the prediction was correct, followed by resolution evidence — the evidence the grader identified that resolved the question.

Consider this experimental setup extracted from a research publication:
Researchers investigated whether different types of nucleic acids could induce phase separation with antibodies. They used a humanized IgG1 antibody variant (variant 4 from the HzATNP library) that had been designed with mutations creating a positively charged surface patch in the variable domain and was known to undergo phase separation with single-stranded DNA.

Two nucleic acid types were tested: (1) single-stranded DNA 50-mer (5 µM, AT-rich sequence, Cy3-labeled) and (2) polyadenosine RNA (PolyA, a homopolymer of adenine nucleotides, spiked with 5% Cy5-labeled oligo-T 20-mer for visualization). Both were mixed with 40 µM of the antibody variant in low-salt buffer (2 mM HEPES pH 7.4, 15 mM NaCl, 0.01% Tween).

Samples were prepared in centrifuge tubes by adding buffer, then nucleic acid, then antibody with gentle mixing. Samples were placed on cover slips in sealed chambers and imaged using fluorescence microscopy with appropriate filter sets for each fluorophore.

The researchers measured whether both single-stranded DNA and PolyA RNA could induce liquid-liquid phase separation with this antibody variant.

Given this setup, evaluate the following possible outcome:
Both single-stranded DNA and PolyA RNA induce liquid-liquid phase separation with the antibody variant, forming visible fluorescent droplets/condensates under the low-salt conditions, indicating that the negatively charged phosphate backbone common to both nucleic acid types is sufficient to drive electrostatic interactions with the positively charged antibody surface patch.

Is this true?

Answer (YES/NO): YES